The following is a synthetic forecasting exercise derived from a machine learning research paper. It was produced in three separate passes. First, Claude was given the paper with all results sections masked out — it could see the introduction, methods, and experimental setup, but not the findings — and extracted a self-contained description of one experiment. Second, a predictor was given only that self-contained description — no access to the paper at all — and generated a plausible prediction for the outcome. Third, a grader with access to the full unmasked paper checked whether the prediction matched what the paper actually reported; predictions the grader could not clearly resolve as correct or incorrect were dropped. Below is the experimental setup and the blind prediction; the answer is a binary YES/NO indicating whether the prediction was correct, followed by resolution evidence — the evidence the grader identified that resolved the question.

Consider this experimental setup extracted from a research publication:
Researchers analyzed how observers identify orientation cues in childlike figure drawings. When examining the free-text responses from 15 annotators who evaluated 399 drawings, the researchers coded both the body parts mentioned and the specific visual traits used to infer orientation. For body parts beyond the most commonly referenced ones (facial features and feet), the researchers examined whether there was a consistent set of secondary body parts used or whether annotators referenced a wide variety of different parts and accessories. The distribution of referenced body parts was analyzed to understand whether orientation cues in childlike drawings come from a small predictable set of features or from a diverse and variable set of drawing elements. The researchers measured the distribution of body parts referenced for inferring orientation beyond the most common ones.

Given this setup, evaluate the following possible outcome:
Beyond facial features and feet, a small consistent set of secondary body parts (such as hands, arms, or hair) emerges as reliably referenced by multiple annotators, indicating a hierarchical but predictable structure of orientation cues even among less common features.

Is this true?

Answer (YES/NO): NO